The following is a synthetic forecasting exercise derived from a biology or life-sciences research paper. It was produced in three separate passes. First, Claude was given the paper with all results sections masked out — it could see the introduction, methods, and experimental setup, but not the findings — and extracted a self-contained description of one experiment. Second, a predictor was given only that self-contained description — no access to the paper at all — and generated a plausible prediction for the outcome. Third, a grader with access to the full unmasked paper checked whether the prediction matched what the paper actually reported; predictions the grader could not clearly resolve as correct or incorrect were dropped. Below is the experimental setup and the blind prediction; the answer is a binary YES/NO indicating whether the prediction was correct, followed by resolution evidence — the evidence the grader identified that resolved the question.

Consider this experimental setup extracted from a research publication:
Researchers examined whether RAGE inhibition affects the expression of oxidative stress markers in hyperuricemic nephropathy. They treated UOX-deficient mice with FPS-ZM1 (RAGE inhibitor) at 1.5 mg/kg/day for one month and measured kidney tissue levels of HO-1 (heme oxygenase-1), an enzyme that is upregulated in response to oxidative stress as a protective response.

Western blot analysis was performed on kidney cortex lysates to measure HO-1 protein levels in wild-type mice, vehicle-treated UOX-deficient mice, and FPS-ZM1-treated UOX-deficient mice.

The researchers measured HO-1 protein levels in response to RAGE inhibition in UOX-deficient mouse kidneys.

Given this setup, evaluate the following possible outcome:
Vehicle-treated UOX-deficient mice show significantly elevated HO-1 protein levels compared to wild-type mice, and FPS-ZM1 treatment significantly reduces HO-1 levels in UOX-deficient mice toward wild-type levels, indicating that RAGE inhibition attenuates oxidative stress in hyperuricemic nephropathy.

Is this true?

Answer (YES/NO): NO